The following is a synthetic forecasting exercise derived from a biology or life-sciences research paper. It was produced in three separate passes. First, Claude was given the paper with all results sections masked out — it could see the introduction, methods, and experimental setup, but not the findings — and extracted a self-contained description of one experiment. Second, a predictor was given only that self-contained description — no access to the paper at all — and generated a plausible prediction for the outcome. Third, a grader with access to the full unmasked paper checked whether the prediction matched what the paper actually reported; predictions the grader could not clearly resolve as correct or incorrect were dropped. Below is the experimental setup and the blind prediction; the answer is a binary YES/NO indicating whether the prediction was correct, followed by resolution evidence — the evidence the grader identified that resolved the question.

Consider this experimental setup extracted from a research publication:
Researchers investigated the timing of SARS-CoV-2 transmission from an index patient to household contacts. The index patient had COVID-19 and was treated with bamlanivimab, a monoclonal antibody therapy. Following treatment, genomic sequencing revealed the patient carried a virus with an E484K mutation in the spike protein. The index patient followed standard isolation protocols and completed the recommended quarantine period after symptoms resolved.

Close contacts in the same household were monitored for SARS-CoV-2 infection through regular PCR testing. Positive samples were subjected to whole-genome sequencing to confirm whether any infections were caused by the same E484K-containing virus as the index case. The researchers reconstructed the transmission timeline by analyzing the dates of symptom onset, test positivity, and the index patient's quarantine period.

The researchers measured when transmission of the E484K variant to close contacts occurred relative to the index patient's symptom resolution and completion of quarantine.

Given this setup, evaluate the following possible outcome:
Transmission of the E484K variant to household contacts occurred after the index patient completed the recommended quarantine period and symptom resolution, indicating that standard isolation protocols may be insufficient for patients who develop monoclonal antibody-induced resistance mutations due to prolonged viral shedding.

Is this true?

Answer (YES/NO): YES